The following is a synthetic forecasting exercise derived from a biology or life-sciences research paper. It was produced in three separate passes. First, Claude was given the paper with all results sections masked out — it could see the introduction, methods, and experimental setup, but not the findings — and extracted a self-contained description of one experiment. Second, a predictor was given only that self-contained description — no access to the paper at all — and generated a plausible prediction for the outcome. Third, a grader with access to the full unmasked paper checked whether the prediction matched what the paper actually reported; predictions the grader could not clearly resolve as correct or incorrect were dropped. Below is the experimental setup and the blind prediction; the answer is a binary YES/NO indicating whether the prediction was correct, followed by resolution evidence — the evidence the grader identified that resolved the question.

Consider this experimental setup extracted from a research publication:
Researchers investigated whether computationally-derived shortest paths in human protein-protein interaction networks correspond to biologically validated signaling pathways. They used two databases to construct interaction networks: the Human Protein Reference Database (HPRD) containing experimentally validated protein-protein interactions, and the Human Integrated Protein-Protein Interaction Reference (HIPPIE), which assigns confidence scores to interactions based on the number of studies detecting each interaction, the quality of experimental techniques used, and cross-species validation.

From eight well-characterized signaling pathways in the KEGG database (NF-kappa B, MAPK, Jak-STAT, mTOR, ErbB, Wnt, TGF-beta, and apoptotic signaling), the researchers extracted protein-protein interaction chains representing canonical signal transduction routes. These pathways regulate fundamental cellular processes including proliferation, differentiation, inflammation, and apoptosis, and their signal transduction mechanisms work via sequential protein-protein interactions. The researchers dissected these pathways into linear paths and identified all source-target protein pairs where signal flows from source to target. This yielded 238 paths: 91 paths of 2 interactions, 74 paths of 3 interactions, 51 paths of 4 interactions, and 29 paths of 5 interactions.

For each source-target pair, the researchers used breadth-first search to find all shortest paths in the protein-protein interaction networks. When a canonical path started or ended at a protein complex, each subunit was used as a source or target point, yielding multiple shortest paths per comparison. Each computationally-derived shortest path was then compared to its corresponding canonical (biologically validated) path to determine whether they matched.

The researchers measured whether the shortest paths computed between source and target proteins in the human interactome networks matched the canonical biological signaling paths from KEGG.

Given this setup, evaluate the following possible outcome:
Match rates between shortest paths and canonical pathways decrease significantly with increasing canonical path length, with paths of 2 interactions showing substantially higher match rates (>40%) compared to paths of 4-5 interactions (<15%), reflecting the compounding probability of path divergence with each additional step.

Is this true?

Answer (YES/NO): YES